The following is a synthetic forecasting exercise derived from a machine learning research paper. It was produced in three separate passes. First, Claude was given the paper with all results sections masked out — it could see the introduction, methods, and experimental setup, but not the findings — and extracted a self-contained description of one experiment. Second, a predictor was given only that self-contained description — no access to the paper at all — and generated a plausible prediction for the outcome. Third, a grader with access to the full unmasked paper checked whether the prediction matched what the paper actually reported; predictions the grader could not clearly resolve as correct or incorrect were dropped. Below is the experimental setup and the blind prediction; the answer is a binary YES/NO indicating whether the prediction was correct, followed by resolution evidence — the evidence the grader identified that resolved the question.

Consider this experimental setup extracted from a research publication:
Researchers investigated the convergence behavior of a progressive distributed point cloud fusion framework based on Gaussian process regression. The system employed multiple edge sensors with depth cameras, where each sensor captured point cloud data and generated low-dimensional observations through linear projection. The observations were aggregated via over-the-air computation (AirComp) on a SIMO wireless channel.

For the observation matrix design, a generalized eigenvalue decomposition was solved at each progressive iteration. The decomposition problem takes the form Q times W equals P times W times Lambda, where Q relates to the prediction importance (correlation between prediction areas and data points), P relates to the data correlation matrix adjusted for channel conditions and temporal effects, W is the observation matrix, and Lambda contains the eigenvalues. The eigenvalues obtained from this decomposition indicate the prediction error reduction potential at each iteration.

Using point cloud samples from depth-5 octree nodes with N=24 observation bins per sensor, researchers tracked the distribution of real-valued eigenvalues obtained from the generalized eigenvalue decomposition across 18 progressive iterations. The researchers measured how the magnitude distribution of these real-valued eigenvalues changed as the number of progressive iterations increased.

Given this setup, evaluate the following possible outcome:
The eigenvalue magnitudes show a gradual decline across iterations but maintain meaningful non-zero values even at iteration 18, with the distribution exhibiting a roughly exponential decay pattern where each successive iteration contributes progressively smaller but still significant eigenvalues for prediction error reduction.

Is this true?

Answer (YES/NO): NO